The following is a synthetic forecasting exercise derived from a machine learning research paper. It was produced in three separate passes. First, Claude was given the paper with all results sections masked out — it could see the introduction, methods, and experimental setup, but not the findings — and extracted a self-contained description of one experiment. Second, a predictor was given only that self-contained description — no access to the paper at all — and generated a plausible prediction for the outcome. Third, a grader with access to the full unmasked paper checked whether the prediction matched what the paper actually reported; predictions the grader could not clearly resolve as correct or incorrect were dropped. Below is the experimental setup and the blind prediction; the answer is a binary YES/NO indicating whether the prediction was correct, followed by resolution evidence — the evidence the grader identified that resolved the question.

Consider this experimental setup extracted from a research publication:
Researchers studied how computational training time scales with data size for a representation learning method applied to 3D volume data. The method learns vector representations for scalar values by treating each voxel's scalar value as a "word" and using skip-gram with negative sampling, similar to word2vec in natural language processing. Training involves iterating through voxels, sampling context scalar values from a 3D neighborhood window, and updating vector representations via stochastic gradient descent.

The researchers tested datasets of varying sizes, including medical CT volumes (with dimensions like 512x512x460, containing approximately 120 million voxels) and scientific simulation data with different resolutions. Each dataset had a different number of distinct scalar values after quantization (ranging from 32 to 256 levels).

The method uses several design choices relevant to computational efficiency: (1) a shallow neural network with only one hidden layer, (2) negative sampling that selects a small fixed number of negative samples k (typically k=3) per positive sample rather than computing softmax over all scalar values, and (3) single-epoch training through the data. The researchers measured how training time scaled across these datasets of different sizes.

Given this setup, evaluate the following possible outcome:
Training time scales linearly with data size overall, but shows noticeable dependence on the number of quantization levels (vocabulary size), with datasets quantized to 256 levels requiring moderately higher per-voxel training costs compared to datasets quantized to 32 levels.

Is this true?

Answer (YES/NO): NO